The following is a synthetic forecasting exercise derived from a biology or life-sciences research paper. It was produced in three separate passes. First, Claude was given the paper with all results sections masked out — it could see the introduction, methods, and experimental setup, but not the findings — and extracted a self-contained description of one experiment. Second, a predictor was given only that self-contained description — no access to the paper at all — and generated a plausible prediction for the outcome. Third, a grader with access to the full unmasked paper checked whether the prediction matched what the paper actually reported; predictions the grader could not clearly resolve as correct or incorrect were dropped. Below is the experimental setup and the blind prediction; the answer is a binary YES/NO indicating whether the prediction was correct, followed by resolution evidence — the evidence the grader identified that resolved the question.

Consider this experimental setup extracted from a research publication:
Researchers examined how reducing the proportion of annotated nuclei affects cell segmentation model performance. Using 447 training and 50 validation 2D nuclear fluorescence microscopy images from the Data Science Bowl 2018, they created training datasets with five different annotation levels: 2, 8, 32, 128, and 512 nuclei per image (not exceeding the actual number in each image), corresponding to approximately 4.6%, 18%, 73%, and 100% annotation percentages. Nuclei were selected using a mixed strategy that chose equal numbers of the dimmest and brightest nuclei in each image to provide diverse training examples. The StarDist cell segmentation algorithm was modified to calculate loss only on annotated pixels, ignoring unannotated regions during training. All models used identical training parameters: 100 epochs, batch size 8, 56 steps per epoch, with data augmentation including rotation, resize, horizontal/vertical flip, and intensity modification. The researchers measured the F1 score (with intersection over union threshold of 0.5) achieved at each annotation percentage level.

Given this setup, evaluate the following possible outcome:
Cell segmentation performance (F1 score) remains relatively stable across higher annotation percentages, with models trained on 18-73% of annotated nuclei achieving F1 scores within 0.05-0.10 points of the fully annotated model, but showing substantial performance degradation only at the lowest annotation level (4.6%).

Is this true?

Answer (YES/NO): NO